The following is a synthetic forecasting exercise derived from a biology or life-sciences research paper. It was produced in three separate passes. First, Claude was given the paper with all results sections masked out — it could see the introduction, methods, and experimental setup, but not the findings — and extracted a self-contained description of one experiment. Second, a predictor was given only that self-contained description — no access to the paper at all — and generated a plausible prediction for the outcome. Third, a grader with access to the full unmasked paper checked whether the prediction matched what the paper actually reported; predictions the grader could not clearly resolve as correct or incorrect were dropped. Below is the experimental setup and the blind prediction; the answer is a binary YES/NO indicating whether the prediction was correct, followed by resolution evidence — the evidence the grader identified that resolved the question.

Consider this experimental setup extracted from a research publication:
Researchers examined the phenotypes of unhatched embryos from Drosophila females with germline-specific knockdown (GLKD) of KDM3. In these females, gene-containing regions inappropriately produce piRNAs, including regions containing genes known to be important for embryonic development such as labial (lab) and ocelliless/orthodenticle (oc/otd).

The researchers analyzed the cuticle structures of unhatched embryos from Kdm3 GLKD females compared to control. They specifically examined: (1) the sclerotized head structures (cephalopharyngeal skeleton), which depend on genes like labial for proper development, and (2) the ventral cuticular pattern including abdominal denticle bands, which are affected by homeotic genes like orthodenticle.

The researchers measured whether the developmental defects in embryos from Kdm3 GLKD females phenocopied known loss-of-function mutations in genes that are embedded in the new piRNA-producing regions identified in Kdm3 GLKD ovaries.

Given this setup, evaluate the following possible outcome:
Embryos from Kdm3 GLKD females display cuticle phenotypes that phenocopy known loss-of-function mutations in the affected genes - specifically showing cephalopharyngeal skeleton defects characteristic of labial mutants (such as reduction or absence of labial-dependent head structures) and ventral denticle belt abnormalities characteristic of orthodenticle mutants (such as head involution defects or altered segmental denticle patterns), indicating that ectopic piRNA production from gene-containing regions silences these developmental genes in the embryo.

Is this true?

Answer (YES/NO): YES